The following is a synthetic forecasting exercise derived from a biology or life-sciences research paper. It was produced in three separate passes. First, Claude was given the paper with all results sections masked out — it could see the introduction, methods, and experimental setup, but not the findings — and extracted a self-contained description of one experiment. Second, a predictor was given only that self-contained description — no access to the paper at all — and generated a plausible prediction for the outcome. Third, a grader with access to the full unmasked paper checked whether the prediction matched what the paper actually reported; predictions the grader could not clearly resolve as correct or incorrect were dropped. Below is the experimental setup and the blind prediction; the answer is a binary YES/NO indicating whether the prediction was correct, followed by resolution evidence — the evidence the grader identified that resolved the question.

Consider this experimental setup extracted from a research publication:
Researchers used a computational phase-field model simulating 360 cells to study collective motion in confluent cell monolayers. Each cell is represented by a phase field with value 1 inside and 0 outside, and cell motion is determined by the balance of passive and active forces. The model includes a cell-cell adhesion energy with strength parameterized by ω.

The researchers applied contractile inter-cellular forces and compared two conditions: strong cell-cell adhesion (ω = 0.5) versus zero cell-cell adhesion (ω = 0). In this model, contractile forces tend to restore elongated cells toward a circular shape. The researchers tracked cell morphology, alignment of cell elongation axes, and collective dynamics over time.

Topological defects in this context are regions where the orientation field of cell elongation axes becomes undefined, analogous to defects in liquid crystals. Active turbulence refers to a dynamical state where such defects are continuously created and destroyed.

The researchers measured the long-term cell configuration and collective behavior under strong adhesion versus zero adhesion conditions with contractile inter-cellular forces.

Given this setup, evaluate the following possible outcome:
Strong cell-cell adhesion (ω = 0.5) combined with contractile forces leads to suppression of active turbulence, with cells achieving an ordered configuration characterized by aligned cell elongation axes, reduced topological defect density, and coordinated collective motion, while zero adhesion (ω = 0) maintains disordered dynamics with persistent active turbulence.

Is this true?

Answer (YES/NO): NO